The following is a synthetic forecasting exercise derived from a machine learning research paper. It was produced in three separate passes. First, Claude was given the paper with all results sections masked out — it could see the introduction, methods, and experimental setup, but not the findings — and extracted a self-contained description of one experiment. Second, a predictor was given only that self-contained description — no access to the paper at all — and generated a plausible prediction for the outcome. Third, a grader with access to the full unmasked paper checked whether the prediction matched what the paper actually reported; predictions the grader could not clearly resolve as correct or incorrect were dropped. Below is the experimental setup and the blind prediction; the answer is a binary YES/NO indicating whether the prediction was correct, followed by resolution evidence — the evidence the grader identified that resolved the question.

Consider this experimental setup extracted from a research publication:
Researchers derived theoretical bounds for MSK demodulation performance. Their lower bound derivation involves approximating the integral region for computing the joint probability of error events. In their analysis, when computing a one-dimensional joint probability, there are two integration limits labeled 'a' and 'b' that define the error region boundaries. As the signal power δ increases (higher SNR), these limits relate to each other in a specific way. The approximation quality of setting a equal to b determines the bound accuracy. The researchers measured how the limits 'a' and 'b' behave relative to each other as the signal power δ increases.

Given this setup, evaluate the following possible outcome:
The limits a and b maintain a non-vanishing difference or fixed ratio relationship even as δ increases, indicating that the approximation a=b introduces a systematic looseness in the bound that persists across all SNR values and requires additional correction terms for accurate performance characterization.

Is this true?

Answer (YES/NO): NO